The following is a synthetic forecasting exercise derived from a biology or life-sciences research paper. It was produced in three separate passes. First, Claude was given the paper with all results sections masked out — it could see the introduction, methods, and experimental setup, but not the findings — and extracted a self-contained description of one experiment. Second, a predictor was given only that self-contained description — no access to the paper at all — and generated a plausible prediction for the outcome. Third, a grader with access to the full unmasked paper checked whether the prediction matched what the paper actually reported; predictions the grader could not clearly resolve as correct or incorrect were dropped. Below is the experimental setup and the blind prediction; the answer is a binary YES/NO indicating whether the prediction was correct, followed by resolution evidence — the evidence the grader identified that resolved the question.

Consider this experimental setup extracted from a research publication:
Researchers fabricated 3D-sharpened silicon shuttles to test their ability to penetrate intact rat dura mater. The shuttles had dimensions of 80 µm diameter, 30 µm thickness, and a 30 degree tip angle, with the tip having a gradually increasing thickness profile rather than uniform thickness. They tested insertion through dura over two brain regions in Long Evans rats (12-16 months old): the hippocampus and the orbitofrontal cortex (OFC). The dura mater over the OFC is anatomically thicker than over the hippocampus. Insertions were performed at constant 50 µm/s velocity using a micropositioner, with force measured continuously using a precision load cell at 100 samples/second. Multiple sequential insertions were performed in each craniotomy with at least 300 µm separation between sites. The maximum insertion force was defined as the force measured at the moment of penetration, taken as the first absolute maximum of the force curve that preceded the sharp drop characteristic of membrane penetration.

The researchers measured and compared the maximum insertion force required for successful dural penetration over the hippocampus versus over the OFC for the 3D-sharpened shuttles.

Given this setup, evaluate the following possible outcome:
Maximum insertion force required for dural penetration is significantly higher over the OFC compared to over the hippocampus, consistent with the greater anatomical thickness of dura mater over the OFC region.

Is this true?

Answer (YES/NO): NO